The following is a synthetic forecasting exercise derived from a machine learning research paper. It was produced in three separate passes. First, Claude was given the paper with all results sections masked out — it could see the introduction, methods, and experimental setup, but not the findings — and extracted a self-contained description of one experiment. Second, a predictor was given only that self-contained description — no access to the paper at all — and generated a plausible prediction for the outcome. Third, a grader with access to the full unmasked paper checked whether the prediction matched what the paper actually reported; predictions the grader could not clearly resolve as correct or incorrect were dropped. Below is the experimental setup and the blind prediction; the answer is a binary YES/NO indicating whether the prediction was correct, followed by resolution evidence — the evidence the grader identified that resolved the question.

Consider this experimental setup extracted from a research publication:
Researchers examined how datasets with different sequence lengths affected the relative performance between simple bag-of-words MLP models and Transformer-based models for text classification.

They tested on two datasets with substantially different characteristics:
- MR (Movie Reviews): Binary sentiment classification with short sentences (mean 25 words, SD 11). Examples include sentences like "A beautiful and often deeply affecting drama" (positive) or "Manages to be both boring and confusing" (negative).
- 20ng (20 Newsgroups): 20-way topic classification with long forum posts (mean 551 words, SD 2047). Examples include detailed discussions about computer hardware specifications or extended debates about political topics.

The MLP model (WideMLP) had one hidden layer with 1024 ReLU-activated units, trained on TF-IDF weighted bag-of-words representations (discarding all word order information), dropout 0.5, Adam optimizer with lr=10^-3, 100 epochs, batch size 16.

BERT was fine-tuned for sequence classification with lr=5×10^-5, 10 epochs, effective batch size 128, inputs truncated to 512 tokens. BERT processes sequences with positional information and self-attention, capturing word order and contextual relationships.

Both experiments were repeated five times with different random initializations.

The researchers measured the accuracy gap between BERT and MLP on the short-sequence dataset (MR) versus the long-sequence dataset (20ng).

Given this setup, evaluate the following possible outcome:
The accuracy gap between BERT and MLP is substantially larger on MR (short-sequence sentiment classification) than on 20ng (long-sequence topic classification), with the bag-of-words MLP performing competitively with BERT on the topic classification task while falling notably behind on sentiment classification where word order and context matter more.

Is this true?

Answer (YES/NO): YES